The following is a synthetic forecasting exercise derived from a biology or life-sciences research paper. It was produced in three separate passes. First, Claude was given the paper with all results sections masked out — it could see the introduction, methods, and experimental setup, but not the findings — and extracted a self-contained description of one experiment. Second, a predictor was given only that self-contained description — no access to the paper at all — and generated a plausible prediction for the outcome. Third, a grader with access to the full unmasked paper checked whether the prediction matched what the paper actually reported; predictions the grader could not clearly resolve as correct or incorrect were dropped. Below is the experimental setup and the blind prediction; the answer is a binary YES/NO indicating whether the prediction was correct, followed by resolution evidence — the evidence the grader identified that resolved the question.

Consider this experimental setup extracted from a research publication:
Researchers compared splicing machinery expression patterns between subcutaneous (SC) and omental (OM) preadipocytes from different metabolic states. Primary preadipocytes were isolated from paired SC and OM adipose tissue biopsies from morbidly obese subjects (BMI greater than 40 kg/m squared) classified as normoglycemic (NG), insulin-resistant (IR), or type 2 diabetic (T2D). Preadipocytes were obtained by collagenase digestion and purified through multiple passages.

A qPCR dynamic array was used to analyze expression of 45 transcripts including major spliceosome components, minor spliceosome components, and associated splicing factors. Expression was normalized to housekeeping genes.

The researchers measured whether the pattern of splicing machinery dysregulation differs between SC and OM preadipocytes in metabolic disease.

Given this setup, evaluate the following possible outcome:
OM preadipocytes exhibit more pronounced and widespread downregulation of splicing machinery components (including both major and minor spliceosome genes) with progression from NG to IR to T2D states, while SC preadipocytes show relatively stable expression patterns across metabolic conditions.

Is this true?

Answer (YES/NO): NO